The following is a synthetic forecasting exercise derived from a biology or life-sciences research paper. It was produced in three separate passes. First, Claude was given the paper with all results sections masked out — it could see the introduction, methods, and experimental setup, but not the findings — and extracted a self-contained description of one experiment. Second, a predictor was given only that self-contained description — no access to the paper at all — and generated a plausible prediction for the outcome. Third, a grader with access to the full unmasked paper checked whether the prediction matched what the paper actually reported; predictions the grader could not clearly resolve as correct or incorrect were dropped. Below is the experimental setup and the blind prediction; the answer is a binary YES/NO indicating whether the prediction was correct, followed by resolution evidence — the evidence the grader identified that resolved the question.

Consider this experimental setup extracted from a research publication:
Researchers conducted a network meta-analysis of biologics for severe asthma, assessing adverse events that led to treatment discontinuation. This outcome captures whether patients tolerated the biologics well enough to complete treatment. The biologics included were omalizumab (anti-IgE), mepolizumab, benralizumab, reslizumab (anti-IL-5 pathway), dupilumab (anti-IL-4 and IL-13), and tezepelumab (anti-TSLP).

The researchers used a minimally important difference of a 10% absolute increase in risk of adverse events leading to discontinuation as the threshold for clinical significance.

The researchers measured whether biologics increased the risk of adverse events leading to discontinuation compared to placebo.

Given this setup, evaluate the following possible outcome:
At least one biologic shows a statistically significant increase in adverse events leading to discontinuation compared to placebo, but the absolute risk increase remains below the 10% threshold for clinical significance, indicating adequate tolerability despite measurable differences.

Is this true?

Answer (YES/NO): NO